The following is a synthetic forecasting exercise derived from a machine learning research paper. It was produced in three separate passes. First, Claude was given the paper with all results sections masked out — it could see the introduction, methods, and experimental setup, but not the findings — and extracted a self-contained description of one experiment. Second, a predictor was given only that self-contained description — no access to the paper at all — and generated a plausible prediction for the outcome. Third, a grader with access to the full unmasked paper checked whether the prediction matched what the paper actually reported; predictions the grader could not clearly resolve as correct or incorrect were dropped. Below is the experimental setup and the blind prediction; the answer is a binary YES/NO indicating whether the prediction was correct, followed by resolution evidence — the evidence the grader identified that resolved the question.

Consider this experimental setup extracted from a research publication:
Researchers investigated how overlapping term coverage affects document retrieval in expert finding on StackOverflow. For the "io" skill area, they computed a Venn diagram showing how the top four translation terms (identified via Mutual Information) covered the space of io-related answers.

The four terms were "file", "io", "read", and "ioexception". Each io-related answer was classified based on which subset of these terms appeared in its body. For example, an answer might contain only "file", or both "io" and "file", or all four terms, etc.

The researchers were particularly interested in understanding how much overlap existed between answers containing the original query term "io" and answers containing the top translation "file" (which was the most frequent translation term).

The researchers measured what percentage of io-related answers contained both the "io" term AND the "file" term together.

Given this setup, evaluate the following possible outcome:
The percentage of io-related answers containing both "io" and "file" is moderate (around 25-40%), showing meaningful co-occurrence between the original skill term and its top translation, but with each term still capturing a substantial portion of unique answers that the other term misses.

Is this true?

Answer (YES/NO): NO